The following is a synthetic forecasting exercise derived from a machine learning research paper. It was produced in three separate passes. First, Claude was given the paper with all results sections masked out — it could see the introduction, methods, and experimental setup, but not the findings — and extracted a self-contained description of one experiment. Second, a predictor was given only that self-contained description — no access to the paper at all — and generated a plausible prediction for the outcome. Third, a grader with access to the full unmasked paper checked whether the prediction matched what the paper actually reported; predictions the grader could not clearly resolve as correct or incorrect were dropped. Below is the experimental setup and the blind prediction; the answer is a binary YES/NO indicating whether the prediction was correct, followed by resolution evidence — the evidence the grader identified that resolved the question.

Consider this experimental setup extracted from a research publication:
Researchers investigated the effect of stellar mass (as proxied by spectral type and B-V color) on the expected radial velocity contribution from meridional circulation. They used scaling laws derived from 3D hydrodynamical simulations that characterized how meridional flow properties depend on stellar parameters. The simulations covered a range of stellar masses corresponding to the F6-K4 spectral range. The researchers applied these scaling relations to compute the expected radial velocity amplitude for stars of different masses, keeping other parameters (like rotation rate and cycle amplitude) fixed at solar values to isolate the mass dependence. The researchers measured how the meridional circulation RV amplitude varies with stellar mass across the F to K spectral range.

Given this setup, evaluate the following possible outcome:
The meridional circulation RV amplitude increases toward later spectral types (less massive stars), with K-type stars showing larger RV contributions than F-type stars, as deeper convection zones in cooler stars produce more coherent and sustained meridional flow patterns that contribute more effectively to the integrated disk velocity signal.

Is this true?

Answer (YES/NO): NO